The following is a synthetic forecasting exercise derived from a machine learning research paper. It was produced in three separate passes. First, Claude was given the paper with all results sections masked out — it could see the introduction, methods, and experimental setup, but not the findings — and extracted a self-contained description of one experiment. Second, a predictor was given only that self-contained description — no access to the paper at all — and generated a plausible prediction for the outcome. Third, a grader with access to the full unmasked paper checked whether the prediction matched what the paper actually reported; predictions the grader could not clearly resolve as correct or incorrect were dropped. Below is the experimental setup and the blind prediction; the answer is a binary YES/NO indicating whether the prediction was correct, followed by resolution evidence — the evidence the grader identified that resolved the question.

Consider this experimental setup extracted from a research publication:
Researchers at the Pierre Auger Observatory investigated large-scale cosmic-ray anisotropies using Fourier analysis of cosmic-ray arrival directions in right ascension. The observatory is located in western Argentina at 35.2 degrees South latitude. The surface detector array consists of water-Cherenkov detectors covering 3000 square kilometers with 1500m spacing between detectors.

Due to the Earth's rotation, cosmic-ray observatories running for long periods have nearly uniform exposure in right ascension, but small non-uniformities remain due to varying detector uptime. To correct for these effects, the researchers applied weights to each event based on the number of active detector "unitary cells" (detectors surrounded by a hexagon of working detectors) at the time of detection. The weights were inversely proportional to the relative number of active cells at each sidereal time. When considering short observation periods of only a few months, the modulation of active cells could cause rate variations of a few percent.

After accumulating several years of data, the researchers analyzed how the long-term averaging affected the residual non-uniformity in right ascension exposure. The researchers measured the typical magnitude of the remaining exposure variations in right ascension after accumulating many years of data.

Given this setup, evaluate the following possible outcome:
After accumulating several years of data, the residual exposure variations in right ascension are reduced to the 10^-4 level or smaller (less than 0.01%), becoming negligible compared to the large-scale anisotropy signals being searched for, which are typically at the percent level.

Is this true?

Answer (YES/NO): NO